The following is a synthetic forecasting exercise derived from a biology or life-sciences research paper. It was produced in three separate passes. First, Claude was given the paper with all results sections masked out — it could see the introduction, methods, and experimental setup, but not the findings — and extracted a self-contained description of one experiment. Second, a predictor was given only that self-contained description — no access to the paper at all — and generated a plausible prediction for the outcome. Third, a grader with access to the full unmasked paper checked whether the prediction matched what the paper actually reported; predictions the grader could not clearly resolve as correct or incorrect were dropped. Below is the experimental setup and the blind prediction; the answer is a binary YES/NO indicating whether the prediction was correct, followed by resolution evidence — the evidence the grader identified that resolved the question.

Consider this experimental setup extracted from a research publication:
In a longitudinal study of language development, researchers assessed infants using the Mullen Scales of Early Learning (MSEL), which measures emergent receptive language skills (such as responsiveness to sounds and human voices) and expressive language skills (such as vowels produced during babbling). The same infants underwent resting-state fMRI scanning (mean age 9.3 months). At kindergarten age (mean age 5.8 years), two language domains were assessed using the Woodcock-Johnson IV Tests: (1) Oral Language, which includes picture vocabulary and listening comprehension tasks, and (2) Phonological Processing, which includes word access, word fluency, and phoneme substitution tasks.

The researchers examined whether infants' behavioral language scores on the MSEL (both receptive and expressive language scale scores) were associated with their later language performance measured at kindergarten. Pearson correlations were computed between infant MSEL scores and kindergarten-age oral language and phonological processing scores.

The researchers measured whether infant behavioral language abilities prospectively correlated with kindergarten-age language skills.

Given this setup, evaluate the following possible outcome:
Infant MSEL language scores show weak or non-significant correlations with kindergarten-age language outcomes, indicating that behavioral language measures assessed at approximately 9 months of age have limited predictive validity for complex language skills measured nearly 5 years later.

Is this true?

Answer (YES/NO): YES